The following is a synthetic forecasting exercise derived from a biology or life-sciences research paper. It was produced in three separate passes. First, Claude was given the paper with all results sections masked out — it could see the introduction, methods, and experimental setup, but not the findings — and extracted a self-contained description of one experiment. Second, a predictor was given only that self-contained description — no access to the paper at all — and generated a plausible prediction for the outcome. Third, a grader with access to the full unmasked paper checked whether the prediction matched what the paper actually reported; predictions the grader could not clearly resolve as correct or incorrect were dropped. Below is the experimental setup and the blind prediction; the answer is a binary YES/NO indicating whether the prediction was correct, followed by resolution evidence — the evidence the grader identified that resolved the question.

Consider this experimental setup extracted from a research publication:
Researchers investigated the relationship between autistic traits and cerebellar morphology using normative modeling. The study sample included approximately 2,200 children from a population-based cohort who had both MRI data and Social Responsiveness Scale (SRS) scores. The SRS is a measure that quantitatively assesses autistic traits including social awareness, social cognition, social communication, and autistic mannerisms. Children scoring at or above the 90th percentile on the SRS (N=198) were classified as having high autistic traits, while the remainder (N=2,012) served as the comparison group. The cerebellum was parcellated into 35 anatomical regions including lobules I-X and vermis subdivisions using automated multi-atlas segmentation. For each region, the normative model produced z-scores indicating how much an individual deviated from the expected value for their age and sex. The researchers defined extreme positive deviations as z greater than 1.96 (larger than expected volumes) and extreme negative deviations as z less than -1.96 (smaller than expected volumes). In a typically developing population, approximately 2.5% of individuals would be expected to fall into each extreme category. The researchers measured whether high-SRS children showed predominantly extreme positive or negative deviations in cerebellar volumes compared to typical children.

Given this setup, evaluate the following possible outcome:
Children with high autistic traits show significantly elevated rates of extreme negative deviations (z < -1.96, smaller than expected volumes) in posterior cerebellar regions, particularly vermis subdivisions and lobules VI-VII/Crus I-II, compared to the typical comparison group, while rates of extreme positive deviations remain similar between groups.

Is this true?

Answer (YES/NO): NO